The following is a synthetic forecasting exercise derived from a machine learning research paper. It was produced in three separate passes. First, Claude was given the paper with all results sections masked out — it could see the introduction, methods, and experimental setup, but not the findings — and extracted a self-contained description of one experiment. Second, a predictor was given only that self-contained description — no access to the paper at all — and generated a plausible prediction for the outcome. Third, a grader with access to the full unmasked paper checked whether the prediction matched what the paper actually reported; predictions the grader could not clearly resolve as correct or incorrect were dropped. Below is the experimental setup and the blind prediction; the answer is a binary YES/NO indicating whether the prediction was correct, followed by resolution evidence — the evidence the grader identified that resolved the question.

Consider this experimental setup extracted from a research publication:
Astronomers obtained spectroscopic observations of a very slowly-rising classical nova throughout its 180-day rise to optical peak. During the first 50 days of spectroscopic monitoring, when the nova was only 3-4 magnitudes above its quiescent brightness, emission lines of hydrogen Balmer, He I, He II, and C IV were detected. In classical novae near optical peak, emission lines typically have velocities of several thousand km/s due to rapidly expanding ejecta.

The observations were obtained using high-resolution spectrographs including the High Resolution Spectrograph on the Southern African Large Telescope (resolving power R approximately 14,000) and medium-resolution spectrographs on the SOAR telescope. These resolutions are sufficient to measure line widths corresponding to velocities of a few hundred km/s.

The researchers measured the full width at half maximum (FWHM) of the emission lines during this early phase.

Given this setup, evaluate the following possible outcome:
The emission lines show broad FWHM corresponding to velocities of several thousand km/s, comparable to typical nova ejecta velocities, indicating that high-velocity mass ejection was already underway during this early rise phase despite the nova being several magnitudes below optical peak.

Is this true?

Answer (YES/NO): NO